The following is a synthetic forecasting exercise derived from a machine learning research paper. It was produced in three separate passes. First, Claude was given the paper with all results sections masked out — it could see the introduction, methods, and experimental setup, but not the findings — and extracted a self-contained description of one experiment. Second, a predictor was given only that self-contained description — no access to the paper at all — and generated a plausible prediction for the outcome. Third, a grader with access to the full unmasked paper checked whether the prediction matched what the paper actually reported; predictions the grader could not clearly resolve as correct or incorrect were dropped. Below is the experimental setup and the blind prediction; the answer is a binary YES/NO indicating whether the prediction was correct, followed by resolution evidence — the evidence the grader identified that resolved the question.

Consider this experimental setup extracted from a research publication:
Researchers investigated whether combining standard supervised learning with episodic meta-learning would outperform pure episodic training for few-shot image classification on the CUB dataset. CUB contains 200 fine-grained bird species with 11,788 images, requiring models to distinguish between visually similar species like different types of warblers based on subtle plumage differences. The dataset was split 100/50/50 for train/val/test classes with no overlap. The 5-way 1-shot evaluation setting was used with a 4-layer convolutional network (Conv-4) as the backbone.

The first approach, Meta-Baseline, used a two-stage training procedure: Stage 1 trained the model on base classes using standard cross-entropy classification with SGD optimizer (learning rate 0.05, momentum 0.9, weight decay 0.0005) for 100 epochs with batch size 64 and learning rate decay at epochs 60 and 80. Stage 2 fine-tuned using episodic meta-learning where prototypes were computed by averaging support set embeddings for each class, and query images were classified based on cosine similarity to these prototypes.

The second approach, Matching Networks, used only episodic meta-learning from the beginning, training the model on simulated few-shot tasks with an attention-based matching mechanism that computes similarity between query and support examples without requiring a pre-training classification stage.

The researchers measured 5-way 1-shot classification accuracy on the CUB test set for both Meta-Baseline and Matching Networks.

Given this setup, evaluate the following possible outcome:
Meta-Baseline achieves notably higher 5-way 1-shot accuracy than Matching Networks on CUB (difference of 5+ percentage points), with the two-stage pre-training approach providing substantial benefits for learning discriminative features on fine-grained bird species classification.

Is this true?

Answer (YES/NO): NO